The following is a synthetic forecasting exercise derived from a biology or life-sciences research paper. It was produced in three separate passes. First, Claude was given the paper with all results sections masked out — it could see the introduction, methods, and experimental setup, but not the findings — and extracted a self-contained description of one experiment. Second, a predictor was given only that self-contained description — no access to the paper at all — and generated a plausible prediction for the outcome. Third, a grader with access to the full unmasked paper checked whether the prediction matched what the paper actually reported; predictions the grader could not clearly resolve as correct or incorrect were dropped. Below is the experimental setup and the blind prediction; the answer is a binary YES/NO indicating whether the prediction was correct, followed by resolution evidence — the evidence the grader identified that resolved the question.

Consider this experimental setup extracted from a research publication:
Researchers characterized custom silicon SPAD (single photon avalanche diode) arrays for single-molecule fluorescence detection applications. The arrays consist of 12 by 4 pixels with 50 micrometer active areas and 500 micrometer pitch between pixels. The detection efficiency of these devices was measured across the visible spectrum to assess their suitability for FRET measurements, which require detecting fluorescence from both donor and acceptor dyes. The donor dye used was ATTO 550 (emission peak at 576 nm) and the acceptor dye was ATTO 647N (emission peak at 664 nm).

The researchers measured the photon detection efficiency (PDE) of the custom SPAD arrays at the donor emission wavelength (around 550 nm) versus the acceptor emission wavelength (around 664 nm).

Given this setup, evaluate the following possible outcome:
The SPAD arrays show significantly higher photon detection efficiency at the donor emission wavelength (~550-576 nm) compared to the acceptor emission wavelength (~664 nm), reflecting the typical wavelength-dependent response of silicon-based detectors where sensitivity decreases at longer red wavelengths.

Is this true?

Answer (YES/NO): YES